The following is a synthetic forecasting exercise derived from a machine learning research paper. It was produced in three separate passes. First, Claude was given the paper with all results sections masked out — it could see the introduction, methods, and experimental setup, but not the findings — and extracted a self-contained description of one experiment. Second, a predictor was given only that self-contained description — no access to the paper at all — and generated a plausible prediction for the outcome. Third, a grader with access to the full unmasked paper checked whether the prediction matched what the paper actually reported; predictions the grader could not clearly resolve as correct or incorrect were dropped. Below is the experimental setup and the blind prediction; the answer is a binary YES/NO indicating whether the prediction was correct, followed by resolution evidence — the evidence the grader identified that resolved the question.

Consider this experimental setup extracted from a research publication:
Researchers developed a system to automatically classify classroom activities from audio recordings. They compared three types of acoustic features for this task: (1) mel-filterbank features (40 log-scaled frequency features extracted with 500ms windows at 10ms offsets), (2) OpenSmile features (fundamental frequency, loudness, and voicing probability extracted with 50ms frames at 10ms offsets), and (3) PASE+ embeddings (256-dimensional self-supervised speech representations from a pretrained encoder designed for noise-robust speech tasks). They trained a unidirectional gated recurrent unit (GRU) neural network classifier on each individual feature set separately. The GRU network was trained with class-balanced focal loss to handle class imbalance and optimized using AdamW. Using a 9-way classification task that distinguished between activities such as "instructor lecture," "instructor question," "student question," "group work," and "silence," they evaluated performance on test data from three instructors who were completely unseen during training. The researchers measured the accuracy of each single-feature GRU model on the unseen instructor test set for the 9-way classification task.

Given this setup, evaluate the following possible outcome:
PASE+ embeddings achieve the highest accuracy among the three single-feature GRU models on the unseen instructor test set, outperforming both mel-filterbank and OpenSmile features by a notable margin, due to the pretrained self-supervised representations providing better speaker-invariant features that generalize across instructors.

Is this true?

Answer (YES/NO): YES